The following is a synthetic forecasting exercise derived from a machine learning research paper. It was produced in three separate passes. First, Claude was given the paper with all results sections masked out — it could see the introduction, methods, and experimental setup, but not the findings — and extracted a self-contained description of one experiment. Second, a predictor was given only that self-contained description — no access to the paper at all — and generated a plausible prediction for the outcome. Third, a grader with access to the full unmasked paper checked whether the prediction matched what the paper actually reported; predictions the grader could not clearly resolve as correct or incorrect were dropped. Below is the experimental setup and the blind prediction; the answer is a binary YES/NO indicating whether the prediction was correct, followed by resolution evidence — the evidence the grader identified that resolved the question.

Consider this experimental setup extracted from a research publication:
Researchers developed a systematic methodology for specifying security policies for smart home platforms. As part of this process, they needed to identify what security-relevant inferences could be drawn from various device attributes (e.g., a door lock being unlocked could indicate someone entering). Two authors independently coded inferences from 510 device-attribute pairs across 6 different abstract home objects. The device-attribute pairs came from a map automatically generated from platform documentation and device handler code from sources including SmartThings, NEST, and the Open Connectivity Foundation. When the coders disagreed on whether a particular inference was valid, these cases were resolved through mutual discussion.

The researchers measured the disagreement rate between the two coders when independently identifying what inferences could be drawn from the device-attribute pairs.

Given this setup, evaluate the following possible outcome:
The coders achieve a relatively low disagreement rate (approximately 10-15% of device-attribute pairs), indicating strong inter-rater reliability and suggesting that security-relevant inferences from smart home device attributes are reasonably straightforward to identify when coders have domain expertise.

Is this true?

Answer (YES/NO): NO